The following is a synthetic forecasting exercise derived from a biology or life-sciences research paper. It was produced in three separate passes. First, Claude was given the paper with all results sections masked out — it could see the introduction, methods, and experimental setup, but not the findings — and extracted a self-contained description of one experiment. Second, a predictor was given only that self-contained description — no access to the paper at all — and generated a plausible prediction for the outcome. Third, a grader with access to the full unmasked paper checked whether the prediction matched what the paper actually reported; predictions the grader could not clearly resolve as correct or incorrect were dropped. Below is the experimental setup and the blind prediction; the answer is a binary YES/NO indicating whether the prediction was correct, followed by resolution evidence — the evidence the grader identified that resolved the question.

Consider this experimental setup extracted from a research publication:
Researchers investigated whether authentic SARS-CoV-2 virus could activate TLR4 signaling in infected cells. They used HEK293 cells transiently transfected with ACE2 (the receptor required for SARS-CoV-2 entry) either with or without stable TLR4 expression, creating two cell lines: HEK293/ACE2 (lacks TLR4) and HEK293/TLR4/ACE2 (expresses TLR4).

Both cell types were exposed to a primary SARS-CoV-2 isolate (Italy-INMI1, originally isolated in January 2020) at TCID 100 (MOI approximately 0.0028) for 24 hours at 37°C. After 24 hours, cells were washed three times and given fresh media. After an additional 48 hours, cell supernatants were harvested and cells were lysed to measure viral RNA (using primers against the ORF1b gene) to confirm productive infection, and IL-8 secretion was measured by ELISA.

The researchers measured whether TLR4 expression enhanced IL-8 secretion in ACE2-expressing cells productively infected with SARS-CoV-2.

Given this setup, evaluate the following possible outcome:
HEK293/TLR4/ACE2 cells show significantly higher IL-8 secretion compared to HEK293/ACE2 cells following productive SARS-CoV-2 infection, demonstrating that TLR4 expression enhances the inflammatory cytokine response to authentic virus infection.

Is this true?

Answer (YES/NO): NO